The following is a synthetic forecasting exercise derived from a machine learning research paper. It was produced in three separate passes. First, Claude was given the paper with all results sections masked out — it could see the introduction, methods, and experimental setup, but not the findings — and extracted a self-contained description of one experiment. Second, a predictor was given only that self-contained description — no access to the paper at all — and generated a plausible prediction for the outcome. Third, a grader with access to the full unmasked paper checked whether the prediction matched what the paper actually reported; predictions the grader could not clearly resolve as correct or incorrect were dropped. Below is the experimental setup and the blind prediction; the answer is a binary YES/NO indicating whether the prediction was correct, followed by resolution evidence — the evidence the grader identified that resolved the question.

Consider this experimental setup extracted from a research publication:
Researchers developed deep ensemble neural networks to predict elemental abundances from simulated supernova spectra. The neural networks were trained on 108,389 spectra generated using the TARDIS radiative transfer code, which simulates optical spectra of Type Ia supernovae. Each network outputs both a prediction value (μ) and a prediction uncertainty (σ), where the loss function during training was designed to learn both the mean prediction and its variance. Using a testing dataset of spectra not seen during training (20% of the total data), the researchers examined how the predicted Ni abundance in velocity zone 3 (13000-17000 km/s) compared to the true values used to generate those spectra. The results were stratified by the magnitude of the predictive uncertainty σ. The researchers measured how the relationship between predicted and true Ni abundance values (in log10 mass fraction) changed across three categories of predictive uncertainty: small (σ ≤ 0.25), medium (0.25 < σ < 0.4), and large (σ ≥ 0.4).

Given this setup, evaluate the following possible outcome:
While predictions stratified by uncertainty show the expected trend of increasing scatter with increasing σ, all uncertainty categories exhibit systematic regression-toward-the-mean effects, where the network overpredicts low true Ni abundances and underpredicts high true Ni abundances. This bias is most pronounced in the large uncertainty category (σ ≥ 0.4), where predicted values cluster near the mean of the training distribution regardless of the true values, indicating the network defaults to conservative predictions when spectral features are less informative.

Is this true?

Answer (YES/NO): NO